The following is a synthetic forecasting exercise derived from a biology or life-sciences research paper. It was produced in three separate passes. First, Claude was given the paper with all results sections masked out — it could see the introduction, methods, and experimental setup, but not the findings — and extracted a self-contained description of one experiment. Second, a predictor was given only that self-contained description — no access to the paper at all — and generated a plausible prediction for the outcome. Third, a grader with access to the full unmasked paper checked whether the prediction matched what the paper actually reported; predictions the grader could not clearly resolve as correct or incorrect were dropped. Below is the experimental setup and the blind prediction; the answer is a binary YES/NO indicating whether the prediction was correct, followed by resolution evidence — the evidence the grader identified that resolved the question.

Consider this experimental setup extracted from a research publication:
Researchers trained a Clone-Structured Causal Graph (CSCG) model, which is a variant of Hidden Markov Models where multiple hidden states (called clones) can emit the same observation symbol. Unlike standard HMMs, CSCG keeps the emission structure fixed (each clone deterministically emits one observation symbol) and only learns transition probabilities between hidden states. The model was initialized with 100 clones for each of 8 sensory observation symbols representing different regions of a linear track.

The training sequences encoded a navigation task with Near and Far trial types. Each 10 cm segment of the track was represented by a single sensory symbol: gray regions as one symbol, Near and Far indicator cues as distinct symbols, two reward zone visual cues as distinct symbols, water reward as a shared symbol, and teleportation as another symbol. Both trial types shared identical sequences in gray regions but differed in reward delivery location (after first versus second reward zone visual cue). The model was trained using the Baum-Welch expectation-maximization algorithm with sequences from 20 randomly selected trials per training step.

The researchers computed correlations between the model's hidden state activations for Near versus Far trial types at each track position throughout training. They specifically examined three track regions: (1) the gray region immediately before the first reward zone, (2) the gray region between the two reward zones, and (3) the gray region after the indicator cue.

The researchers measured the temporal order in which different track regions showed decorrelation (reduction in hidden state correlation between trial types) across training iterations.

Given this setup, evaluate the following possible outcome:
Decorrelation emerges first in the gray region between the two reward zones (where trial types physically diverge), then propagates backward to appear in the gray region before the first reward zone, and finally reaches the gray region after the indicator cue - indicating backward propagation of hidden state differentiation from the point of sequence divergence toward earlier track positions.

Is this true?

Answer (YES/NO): YES